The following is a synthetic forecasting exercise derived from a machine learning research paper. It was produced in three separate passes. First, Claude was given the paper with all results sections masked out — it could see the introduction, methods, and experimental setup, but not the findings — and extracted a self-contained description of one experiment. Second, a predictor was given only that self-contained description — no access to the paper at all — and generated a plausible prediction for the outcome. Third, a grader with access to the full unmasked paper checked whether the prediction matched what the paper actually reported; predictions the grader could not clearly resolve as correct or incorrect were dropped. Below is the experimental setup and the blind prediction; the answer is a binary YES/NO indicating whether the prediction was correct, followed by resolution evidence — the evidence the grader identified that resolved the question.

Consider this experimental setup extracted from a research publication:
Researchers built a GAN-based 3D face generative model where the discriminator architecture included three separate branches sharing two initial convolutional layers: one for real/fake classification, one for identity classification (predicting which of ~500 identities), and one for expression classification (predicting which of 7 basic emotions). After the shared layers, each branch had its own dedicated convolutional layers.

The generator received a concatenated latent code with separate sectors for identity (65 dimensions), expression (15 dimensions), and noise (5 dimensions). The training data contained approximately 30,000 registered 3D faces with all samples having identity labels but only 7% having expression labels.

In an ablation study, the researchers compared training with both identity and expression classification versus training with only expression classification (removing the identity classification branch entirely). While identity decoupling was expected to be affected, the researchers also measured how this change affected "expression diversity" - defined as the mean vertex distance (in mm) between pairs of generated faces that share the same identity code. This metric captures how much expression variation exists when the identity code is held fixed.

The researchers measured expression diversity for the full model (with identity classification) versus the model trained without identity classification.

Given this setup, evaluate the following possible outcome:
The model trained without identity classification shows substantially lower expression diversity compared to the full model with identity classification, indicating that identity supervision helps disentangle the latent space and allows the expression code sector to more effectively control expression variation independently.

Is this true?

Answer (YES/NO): YES